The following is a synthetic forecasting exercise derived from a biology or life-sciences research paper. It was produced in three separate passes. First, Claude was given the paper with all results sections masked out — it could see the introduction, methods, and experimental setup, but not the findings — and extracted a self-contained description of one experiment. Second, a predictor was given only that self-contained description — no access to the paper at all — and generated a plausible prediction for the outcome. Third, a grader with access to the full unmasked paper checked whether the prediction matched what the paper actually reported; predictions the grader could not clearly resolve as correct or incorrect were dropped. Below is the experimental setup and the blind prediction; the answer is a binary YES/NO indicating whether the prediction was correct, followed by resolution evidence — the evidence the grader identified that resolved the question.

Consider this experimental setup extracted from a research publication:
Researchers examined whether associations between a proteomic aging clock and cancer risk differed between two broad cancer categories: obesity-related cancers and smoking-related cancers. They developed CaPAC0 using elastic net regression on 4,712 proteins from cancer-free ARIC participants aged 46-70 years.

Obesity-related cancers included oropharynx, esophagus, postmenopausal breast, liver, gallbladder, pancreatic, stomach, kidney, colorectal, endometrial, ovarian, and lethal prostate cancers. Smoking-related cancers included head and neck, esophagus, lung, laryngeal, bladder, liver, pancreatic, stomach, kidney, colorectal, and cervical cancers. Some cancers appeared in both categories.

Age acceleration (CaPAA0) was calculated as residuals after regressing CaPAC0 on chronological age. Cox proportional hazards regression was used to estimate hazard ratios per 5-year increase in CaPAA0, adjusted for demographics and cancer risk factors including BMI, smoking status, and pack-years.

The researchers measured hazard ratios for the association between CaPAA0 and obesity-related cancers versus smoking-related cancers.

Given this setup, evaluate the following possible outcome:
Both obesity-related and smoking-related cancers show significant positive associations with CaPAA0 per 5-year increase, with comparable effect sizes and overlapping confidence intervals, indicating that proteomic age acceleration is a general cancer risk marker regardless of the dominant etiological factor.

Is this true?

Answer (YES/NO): NO